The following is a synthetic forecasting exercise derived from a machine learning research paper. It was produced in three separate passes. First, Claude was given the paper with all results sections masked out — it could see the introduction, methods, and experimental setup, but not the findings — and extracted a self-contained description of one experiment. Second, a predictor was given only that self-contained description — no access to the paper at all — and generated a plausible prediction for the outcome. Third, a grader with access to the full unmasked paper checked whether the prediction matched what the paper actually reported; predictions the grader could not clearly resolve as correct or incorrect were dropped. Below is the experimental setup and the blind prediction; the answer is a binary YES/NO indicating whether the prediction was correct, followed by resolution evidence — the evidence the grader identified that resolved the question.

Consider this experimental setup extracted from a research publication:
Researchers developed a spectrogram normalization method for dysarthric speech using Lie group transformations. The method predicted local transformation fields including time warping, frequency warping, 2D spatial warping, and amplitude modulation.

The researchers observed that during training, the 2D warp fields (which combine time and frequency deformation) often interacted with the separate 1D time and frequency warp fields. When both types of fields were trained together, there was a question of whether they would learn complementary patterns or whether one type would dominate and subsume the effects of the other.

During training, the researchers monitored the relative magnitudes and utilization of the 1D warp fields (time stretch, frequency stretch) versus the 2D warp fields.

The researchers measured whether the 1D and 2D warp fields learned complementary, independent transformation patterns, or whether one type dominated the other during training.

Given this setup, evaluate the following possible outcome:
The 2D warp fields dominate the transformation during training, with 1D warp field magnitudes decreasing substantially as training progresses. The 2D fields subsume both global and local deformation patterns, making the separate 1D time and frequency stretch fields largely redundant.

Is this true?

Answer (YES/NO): NO